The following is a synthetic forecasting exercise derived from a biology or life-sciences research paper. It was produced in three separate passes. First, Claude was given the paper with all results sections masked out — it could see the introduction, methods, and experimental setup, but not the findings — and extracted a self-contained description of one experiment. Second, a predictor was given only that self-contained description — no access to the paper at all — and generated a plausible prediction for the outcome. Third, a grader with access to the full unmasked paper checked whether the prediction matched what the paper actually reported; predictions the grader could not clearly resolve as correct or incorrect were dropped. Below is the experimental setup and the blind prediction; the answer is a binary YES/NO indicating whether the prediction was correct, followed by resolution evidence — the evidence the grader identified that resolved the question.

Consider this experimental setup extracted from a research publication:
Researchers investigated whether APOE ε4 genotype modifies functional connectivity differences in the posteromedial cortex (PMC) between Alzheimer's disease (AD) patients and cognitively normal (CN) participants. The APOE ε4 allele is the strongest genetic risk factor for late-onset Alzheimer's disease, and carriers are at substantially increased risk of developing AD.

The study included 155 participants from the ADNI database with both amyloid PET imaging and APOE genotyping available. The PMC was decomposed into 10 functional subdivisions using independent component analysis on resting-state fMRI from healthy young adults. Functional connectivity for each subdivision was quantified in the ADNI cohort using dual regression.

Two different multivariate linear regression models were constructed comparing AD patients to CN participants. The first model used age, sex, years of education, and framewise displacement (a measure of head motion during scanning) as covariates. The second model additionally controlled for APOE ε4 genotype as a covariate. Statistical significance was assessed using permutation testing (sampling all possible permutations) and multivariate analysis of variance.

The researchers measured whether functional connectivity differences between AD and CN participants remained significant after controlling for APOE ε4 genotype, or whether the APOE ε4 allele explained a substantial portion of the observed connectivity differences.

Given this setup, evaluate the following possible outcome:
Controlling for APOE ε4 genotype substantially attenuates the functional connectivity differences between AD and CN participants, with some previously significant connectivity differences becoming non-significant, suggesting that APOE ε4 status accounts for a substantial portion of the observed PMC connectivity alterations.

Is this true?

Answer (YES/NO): NO